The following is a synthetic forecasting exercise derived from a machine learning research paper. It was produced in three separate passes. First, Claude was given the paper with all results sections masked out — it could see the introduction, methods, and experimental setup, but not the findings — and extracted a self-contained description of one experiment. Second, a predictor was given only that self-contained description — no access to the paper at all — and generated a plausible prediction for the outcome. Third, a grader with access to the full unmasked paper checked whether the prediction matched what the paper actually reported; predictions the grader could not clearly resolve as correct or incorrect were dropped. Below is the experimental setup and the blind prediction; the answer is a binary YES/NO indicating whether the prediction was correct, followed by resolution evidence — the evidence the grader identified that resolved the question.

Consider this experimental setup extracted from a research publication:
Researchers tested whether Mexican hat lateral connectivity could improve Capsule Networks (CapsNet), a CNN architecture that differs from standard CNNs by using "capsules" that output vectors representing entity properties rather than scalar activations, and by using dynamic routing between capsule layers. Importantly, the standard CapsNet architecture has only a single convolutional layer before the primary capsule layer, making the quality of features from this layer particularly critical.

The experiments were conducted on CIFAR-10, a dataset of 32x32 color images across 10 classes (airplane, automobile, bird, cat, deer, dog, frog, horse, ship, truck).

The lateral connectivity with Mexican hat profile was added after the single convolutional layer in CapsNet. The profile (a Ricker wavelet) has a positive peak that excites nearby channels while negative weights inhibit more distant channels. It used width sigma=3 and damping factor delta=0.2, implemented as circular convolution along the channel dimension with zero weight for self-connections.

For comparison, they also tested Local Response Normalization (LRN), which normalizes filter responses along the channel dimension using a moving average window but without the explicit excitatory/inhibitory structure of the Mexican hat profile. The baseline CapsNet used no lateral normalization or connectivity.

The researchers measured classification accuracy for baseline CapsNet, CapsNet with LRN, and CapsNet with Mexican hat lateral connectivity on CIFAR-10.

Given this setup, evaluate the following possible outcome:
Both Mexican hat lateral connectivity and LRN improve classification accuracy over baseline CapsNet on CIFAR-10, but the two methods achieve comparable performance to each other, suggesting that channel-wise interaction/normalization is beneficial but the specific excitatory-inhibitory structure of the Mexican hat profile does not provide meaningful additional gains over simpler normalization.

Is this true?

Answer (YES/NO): NO